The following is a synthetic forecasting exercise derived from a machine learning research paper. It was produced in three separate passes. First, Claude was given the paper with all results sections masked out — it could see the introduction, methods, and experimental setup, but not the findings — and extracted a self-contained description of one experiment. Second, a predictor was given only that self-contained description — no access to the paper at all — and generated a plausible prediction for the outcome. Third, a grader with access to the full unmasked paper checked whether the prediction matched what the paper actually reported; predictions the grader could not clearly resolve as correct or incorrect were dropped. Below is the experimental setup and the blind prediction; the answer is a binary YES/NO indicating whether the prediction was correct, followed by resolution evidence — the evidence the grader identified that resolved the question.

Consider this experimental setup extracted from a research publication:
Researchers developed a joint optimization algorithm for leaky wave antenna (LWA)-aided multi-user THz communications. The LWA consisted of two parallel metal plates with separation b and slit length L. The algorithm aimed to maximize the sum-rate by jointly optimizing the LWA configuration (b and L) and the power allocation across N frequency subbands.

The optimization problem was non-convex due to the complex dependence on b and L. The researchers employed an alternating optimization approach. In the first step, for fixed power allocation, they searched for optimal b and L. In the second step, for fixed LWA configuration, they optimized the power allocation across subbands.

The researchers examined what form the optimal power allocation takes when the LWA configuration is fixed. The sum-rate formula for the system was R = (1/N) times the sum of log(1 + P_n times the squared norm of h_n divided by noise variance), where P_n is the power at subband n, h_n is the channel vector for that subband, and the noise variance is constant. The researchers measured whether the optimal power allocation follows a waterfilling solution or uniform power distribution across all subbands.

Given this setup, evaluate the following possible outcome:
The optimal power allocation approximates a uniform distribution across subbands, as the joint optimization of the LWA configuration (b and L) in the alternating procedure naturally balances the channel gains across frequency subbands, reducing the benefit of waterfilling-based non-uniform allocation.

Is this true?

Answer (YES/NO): NO